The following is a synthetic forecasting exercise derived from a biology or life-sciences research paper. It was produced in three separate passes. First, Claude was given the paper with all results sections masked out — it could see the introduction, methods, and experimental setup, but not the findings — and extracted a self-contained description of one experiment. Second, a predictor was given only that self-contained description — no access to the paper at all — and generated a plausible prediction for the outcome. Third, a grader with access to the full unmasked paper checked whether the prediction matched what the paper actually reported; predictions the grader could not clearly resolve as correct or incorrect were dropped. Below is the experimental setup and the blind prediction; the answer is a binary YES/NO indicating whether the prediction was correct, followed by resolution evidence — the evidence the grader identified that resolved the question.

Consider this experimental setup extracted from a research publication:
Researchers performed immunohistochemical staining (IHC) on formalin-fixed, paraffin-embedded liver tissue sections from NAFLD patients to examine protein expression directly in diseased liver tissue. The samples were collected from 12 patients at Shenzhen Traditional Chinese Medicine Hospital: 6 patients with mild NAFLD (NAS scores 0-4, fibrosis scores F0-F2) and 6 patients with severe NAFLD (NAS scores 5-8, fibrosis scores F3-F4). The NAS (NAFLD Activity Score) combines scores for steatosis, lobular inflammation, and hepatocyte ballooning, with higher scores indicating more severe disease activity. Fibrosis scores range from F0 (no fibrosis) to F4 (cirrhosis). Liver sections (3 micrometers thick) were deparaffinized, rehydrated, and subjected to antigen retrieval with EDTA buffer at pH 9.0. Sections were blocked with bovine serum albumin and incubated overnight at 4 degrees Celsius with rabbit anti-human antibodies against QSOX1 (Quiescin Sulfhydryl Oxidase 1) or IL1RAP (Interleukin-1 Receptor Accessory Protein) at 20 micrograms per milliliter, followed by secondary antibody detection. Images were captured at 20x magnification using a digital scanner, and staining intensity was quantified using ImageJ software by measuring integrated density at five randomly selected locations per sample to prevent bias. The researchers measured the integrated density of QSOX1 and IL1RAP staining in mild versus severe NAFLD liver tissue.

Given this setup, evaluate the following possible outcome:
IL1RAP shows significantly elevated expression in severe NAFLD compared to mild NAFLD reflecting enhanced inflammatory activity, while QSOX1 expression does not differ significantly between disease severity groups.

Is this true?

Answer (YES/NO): NO